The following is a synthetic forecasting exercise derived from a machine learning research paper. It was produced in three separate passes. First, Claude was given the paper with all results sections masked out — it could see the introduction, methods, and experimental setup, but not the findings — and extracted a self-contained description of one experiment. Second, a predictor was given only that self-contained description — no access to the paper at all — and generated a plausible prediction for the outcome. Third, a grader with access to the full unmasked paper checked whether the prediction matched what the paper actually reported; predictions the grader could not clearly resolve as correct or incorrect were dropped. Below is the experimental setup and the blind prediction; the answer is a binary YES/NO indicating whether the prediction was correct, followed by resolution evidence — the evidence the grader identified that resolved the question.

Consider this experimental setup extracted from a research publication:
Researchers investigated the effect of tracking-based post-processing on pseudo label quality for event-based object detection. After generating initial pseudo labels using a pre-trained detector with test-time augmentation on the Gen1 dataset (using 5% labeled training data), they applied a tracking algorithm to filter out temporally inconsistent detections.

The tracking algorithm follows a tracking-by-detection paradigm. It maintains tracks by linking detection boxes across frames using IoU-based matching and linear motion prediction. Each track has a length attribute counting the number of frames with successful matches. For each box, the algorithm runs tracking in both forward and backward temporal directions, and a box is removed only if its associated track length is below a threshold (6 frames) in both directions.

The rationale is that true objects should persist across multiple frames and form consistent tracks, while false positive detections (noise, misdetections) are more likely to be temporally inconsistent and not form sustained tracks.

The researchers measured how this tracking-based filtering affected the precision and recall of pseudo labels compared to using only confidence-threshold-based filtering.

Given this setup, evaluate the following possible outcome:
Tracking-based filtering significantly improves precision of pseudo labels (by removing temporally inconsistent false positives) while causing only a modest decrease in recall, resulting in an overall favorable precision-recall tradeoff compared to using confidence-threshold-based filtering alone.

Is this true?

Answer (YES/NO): YES